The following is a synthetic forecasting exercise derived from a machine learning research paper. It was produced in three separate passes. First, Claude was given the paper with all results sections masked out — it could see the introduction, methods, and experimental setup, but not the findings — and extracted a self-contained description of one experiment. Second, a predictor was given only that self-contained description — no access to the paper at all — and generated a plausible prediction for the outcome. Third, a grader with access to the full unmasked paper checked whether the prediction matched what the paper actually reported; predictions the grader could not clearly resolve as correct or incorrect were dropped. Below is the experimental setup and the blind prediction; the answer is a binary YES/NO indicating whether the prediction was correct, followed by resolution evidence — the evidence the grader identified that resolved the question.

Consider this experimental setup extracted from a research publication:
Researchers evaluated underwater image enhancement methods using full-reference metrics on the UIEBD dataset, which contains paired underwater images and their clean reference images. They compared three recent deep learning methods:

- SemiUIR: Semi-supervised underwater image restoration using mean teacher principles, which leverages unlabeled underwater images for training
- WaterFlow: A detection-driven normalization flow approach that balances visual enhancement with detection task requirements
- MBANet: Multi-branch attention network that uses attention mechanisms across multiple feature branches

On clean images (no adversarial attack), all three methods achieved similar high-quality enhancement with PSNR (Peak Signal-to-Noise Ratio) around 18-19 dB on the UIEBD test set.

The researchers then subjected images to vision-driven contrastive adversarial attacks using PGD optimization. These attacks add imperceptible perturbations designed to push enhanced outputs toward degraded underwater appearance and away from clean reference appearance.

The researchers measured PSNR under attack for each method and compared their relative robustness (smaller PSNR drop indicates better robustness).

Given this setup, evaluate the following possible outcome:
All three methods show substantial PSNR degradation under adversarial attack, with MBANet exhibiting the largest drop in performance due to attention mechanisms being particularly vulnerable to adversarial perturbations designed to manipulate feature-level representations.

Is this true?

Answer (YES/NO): NO